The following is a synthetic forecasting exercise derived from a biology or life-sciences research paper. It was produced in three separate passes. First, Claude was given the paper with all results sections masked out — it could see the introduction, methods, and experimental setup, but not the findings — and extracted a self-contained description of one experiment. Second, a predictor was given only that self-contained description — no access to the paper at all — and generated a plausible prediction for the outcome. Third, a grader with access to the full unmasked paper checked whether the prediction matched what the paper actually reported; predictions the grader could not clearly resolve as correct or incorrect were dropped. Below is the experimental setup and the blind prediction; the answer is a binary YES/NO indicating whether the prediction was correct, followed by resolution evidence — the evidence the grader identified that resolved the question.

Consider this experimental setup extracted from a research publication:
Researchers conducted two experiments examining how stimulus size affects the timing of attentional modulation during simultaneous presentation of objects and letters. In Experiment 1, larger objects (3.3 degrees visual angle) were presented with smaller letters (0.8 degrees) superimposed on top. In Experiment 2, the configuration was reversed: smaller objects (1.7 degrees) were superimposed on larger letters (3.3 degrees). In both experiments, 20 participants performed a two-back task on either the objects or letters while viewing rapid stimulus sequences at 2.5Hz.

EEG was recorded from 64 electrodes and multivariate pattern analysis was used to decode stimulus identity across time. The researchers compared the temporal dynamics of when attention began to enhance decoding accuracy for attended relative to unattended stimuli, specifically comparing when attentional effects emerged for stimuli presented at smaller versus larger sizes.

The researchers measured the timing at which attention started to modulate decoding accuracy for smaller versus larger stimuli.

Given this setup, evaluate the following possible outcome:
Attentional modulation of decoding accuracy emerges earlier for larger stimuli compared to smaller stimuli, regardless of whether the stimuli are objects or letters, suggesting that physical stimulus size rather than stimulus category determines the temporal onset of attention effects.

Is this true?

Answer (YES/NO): NO